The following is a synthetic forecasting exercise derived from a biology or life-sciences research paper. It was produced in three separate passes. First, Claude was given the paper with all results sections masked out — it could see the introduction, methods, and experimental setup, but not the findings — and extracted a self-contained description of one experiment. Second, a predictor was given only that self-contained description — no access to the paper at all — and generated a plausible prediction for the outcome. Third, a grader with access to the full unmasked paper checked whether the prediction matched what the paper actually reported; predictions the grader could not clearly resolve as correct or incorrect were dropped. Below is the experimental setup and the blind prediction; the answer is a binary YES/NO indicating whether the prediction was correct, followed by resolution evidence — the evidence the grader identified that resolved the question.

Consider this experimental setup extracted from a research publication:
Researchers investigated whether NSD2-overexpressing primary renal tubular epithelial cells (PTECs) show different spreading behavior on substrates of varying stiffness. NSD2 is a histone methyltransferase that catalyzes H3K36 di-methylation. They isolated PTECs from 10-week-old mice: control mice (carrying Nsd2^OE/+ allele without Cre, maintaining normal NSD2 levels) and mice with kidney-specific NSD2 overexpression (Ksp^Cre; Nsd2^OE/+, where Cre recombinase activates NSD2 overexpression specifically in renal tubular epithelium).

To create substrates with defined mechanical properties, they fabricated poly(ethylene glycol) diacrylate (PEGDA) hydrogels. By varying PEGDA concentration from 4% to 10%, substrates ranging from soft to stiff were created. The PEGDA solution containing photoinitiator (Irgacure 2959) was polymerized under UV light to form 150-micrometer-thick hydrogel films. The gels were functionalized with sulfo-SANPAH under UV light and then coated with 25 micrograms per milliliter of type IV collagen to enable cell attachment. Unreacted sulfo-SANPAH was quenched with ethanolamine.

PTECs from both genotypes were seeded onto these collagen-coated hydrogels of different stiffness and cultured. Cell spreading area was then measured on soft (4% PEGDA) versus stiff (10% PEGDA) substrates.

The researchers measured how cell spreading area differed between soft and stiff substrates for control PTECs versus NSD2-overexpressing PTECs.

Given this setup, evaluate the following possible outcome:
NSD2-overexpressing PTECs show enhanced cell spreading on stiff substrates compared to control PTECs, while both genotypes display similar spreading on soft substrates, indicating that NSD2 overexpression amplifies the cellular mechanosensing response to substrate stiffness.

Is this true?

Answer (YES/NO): YES